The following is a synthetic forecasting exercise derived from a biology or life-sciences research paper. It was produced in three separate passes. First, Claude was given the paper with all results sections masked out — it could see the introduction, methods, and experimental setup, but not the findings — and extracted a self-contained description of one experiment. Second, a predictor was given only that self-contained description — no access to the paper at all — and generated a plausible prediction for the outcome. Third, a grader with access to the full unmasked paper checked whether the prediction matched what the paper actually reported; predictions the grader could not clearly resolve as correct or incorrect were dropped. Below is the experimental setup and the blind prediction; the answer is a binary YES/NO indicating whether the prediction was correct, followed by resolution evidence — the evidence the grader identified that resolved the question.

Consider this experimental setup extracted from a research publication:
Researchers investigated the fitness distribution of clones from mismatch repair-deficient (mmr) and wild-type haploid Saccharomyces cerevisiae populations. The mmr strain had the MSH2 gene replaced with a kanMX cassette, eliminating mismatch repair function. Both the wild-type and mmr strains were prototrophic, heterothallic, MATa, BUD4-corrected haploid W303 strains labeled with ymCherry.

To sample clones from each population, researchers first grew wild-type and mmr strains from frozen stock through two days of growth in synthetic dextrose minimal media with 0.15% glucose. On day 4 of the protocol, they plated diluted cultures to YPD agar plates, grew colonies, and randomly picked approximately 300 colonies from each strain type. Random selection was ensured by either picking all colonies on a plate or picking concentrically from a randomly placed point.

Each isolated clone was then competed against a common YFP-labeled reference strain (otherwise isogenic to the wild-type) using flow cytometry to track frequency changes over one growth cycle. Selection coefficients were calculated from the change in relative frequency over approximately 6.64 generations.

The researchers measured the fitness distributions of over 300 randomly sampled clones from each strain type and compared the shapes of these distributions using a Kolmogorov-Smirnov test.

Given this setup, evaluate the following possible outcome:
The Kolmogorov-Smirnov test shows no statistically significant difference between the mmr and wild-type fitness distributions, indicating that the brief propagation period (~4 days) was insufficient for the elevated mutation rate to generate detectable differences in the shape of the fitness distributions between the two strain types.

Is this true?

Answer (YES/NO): NO